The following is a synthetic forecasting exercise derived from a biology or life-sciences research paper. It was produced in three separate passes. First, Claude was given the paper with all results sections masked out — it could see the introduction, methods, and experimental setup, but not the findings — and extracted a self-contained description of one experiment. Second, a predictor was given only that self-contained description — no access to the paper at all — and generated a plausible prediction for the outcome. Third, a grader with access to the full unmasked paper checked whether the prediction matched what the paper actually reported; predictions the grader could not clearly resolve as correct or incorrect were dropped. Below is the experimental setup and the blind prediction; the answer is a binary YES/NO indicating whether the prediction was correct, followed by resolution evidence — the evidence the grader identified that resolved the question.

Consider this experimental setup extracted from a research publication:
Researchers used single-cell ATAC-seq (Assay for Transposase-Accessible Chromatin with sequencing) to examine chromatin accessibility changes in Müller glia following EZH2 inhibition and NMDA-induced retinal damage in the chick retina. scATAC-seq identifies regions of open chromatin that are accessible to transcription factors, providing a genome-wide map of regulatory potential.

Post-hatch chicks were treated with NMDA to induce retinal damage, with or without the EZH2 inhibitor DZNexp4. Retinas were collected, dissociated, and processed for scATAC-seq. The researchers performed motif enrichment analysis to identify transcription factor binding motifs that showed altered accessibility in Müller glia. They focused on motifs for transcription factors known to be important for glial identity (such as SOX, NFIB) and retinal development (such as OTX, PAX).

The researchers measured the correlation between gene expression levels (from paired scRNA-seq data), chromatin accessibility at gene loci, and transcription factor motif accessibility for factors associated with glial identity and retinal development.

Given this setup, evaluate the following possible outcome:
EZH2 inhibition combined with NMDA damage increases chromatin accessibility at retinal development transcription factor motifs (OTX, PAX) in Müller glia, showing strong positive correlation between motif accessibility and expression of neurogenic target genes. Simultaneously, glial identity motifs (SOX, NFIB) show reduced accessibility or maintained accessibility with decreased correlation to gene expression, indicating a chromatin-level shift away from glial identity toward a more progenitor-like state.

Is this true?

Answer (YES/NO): NO